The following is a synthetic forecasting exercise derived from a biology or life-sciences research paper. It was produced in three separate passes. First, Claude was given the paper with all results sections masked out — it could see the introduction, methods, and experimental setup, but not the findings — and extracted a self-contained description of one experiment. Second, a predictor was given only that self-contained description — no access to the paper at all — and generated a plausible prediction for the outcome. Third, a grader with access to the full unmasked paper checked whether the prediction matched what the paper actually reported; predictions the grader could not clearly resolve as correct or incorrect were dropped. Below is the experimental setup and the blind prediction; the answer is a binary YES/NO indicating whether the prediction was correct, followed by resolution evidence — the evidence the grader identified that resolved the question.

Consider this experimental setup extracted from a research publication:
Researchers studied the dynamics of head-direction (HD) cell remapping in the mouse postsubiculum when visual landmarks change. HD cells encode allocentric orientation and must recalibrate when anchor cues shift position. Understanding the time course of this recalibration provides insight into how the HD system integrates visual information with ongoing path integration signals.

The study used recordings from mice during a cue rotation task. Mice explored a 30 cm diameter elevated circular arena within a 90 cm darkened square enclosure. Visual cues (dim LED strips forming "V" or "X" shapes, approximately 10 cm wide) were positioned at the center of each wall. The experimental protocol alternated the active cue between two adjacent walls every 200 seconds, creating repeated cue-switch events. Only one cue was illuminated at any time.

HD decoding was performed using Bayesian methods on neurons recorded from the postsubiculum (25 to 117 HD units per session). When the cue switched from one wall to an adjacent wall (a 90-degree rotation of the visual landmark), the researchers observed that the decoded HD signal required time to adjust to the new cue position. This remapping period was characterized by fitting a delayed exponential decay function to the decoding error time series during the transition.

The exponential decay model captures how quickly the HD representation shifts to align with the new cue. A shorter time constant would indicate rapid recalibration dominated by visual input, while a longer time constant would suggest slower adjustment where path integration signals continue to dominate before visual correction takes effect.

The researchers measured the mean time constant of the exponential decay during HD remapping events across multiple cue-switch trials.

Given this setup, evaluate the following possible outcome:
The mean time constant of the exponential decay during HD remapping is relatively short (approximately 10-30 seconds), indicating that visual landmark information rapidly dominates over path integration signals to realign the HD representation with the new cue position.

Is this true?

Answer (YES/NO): NO